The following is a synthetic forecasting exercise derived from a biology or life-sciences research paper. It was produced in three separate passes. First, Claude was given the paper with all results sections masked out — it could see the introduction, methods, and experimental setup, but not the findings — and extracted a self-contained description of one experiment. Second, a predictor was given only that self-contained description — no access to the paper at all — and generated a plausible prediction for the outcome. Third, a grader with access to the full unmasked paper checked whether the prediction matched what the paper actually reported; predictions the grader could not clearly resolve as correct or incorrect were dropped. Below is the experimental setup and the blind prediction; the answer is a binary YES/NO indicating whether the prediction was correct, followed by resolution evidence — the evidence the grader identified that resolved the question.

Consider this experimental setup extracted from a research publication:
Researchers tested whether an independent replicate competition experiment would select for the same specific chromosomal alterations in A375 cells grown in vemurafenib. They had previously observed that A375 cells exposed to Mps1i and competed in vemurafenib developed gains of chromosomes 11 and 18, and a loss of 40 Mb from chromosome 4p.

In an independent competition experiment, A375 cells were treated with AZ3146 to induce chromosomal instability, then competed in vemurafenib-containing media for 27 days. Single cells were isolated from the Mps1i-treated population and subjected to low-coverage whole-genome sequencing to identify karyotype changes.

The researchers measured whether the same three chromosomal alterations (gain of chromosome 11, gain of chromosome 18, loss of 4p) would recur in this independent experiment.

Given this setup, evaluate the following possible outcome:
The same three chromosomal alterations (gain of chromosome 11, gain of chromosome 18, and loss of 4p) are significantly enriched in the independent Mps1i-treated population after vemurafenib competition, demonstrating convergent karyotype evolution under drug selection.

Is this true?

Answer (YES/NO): NO